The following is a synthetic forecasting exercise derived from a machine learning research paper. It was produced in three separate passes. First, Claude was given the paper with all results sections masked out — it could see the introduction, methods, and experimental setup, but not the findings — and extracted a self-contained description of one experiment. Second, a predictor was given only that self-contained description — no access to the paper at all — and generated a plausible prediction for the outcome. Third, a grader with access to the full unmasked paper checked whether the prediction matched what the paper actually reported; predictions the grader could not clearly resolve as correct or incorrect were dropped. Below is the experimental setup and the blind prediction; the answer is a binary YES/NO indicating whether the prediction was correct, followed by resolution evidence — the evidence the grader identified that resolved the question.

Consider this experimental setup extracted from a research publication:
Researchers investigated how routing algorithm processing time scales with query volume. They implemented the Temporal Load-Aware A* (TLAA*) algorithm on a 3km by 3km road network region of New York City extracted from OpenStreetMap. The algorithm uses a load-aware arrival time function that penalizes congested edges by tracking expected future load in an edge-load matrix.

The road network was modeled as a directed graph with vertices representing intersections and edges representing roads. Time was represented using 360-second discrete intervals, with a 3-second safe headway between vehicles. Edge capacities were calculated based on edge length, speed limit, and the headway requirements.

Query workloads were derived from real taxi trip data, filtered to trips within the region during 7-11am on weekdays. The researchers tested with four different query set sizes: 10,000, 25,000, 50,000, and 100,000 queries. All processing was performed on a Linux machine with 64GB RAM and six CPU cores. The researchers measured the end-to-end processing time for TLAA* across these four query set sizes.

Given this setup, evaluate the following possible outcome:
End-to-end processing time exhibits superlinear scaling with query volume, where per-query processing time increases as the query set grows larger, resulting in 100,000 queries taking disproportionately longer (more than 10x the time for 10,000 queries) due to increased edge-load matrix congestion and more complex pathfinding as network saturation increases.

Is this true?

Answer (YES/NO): NO